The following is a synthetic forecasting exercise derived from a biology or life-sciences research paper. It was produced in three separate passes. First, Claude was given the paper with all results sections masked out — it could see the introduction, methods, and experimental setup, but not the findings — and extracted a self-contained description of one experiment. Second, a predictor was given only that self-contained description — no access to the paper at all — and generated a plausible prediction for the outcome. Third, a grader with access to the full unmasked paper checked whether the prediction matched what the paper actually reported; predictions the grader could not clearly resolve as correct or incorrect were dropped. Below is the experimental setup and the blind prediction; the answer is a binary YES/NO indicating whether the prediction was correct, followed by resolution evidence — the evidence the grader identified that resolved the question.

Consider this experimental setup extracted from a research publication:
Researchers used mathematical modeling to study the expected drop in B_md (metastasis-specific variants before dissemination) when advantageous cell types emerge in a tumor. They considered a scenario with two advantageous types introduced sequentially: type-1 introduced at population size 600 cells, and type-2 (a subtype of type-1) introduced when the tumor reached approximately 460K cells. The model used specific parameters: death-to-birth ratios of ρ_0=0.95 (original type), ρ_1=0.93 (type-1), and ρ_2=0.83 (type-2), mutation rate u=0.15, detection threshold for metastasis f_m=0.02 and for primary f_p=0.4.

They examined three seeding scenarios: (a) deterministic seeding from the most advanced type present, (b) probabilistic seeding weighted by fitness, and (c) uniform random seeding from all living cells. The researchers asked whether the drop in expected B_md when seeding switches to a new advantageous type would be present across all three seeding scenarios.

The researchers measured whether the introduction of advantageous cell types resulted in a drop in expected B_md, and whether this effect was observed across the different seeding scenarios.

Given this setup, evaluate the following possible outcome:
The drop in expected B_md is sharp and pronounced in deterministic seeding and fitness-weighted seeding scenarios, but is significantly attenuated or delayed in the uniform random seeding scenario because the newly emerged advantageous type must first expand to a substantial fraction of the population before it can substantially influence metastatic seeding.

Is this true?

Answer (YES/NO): YES